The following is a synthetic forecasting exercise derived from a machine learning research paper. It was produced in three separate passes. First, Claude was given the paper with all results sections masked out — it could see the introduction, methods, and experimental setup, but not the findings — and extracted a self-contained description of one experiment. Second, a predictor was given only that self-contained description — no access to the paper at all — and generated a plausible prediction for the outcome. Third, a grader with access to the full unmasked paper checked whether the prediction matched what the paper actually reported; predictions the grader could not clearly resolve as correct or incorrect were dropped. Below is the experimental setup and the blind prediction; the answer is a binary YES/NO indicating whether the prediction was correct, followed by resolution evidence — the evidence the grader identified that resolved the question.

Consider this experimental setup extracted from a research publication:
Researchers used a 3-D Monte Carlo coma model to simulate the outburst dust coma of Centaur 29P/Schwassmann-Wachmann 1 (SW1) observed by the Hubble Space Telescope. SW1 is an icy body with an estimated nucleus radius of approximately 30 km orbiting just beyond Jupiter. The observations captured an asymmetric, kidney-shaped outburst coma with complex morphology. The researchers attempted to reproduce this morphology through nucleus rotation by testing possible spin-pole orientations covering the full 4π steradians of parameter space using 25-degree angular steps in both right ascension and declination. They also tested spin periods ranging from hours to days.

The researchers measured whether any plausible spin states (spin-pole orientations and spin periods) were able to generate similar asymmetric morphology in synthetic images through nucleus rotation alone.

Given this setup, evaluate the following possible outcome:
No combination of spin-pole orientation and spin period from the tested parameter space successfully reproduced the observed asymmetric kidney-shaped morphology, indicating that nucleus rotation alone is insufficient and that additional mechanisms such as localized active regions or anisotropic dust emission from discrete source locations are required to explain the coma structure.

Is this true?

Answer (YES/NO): YES